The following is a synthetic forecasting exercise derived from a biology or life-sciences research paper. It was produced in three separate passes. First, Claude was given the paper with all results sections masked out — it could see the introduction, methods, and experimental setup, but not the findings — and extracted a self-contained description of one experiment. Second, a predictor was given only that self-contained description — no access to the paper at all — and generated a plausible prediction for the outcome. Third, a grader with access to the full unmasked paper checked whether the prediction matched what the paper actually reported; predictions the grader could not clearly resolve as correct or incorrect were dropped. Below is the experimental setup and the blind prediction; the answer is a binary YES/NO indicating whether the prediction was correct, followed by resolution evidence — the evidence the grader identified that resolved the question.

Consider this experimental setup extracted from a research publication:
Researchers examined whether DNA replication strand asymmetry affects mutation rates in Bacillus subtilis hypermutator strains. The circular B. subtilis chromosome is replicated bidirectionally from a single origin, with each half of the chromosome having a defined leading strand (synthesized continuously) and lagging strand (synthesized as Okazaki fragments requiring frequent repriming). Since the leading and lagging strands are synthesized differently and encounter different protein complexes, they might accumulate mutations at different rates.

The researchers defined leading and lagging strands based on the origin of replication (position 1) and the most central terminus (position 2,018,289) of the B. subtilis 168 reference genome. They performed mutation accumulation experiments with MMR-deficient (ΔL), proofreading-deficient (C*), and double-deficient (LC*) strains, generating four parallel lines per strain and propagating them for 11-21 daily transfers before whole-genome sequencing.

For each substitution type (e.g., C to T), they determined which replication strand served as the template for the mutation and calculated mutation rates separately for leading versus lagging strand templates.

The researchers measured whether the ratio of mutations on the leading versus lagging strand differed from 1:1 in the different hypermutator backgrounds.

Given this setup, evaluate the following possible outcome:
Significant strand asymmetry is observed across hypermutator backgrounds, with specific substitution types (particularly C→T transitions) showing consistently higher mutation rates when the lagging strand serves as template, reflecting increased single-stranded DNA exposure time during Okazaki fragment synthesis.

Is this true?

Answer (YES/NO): NO